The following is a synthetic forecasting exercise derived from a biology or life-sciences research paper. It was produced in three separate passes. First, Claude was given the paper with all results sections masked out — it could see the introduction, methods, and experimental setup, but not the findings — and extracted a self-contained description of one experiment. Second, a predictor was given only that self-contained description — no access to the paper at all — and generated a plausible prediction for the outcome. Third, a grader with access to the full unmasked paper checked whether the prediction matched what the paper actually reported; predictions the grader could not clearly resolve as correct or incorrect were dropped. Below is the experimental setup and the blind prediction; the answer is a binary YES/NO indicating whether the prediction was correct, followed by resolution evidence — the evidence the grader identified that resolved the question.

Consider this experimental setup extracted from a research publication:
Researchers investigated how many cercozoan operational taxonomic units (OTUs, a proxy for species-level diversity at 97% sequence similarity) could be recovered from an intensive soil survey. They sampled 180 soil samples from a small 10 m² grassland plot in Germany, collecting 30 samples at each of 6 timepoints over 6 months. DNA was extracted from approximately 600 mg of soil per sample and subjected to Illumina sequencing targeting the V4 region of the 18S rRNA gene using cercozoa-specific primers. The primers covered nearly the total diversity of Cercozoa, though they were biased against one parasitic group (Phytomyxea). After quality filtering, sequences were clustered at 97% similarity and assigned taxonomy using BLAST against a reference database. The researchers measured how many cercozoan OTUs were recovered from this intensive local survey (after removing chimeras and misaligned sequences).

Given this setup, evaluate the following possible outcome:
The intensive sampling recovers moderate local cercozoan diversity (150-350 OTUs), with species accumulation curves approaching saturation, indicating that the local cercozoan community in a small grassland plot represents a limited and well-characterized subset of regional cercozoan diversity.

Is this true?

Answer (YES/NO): NO